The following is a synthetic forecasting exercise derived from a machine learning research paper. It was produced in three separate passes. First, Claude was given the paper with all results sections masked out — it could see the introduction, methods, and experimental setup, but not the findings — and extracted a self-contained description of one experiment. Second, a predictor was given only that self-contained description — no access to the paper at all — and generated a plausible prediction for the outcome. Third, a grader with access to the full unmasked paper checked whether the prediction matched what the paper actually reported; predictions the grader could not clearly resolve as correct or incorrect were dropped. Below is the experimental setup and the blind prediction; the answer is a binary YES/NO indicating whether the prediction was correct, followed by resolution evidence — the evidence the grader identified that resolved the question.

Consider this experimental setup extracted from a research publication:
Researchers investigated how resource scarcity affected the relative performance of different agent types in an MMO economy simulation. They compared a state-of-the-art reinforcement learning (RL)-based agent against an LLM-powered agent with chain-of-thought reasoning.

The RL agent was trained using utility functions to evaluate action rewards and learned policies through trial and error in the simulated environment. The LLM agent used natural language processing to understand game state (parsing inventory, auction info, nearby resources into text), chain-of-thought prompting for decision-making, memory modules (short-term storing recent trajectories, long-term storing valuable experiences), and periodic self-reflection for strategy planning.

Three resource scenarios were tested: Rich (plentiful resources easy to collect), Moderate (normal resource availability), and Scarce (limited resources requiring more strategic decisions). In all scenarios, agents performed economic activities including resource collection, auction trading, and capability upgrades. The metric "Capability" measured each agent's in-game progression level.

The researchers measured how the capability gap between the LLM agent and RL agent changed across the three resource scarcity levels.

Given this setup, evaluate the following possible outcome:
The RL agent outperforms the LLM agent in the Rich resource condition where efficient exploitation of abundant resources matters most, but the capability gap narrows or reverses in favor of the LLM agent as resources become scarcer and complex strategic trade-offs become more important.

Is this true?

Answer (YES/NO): NO